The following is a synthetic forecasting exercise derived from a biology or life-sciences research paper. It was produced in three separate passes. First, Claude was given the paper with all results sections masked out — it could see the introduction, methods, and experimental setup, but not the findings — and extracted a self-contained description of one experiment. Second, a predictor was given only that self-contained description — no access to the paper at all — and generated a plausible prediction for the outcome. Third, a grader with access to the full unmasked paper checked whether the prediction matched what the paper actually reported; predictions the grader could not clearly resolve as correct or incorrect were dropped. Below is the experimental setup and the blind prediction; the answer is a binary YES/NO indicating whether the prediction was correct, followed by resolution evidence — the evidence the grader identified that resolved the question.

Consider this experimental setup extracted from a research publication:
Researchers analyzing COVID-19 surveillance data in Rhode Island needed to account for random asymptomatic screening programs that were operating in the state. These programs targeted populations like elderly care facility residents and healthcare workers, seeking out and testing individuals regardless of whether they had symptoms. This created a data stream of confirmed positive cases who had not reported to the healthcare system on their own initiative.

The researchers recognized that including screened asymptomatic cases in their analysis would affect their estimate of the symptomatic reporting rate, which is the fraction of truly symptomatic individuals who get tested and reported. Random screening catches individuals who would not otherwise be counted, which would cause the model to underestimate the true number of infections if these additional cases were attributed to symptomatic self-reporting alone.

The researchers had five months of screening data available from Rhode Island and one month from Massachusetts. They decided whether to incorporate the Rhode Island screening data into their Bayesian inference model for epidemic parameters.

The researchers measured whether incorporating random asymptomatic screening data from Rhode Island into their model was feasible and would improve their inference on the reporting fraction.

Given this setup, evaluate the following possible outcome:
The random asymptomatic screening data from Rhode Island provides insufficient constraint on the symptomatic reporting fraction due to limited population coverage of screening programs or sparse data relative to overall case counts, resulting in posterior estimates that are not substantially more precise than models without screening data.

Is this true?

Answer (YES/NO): NO